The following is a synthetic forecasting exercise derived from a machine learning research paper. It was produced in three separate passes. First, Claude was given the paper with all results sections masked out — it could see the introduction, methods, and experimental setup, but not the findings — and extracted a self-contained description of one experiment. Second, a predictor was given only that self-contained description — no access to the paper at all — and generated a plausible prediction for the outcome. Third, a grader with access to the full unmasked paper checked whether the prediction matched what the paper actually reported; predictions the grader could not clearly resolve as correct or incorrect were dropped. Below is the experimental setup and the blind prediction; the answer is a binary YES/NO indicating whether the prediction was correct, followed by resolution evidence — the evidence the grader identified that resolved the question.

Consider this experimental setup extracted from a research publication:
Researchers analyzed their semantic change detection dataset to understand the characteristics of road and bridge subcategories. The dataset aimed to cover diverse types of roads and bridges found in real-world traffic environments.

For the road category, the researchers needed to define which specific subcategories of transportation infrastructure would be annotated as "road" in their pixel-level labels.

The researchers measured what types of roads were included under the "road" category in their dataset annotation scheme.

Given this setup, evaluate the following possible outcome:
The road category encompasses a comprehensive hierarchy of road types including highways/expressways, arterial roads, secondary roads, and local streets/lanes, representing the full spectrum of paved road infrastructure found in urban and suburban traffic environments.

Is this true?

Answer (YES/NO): NO